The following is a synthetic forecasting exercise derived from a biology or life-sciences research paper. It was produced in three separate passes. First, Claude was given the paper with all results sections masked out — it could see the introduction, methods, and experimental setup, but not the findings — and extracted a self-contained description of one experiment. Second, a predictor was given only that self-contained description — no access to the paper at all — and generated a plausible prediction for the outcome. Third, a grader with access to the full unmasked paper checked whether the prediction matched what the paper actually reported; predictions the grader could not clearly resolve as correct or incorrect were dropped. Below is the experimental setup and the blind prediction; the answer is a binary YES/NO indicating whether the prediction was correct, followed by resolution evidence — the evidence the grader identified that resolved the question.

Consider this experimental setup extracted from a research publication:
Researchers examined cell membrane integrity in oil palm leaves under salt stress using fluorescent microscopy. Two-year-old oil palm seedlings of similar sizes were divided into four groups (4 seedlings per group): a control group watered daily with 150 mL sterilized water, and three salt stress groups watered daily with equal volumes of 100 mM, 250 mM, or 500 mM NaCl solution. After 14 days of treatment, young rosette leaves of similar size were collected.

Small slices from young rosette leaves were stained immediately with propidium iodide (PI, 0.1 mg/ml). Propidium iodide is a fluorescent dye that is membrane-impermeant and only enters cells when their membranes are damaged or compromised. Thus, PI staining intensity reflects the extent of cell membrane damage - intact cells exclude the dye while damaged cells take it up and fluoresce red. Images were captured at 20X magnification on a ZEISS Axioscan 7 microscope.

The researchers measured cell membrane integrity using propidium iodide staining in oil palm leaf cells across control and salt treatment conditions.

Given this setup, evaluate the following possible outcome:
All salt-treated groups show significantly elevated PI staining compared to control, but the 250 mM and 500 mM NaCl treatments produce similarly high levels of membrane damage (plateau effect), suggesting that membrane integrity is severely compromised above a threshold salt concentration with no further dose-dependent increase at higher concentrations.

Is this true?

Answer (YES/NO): NO